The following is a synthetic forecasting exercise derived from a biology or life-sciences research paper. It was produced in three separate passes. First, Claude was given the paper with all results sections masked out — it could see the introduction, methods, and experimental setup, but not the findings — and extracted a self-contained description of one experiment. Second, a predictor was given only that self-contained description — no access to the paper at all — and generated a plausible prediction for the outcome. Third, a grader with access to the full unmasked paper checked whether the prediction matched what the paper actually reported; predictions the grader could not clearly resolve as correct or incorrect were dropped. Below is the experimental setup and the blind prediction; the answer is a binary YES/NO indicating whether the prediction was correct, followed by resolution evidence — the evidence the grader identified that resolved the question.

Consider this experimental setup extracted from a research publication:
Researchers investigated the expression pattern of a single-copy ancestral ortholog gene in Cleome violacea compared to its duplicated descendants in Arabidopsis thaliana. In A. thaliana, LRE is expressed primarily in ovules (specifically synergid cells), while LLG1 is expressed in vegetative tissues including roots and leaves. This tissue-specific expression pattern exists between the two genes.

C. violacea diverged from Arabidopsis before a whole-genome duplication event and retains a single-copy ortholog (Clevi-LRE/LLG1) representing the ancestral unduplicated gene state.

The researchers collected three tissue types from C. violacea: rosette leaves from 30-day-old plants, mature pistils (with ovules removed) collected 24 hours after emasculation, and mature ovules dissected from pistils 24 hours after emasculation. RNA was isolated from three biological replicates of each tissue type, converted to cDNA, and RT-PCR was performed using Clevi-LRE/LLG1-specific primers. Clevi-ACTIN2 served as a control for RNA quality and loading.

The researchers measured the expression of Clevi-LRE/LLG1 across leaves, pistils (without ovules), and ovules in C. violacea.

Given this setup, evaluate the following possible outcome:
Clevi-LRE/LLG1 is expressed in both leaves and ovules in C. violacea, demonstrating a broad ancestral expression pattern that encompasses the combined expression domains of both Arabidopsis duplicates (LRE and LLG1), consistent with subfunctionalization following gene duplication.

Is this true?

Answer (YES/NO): YES